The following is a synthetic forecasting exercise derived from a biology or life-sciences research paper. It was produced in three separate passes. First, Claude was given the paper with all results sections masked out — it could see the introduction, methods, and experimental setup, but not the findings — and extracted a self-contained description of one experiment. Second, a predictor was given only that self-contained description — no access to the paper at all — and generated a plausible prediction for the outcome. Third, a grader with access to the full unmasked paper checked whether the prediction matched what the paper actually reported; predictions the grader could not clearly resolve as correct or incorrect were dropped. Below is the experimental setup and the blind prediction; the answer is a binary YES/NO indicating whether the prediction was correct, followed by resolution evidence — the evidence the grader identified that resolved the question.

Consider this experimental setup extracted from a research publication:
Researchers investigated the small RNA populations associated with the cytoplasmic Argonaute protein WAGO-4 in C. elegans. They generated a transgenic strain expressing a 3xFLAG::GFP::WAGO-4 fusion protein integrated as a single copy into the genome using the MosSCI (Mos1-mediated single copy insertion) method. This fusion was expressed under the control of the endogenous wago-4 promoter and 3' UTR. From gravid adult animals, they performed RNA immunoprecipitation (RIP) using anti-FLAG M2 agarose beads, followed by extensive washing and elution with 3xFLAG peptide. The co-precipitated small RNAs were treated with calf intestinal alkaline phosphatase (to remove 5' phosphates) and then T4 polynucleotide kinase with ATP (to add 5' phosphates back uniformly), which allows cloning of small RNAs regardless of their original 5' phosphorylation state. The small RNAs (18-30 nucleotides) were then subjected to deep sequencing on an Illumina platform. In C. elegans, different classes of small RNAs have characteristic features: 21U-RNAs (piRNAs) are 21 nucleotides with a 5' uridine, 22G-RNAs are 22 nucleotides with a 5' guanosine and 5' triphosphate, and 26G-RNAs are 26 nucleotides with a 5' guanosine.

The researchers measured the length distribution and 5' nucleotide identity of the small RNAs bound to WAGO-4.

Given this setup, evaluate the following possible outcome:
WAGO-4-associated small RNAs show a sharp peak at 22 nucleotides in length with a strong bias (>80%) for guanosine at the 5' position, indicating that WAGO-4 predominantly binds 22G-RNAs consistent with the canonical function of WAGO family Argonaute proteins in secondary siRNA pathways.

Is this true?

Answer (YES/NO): YES